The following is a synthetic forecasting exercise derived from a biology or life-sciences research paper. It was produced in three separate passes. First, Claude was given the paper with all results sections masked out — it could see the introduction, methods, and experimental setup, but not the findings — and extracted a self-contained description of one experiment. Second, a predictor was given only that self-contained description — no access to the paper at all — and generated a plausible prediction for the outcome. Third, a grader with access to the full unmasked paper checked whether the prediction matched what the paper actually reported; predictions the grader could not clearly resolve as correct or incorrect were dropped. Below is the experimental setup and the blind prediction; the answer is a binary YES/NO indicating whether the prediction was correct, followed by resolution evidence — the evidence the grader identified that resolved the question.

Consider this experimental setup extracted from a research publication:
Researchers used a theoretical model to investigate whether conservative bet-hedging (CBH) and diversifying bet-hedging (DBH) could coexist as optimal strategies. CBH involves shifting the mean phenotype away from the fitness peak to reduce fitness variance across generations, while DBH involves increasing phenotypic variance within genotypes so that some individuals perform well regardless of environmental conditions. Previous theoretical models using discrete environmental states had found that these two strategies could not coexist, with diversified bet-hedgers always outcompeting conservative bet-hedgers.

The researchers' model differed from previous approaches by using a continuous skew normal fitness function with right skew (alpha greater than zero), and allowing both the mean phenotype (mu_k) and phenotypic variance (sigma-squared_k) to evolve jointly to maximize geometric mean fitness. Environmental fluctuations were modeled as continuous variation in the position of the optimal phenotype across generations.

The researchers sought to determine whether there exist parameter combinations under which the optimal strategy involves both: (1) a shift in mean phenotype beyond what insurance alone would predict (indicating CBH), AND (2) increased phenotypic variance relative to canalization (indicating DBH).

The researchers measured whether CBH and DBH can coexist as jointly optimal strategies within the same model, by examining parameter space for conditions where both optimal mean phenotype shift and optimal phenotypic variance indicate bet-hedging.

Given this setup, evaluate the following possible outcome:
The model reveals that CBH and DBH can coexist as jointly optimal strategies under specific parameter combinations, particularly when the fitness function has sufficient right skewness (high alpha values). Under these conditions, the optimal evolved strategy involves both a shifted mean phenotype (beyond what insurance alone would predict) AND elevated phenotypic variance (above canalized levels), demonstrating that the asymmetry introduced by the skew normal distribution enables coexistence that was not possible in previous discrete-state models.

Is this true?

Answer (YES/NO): NO